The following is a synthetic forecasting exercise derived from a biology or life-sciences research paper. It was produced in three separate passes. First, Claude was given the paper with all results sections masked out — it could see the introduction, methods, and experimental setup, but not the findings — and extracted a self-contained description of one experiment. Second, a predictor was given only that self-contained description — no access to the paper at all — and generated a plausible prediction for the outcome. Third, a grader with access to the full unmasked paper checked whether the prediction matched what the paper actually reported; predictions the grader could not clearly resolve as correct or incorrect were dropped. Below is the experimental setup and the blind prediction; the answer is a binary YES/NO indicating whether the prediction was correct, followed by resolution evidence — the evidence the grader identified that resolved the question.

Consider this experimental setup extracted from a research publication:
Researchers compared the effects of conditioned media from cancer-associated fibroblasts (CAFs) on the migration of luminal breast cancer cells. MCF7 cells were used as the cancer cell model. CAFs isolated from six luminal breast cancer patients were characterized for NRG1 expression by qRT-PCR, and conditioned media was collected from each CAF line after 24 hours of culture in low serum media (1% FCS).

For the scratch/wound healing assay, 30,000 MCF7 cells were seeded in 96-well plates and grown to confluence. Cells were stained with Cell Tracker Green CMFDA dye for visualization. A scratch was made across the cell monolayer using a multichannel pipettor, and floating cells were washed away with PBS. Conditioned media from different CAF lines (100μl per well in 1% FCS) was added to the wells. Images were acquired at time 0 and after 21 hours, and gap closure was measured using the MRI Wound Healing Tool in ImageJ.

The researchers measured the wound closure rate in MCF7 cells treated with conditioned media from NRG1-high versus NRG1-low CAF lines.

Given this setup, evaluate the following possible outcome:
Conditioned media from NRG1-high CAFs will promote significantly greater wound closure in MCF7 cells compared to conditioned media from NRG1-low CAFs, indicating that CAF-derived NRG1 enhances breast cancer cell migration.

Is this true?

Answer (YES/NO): YES